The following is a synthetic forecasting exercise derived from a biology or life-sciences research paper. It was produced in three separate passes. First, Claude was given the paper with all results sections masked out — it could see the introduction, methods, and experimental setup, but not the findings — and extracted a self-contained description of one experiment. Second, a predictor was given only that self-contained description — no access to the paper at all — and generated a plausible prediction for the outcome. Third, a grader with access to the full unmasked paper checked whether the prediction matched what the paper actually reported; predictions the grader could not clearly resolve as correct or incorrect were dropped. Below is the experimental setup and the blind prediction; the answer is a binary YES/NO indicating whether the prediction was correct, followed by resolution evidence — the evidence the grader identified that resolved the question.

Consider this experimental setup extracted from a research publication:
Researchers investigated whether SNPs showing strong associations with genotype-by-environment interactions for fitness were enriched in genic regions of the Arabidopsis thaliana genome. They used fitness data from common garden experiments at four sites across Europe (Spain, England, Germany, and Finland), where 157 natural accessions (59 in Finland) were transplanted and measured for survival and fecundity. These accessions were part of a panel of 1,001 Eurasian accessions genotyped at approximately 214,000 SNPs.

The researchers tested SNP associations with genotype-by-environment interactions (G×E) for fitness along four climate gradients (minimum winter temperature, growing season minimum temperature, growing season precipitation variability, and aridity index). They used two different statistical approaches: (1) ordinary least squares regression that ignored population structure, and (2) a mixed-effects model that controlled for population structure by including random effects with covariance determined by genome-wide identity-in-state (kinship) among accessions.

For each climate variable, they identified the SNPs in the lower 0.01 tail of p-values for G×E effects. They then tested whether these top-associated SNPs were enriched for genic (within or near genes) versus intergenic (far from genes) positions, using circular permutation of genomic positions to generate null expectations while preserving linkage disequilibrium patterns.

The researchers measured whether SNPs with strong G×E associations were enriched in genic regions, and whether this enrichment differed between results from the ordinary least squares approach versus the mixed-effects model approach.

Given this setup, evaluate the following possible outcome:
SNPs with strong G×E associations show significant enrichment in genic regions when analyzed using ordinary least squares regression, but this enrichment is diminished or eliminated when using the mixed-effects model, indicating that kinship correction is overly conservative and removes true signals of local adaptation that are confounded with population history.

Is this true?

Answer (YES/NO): NO